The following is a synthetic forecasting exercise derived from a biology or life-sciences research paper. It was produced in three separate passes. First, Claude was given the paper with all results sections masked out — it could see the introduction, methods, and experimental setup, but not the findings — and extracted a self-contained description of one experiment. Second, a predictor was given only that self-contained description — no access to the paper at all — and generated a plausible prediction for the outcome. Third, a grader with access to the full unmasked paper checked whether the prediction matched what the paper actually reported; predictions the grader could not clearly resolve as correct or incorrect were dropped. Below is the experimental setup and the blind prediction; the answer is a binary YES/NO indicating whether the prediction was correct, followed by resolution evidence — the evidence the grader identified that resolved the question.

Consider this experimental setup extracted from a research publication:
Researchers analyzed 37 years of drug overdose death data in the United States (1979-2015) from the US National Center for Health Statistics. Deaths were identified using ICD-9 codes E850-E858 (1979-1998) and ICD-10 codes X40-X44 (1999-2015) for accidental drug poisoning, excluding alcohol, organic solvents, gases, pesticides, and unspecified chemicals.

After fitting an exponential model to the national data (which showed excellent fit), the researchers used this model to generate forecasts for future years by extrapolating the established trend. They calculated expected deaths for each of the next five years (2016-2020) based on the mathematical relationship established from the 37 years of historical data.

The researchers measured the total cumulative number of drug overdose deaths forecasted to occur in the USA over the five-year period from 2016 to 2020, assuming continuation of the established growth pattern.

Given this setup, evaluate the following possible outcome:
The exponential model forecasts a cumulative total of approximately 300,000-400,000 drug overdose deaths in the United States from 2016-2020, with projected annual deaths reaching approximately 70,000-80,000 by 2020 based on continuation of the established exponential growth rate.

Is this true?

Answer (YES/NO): YES